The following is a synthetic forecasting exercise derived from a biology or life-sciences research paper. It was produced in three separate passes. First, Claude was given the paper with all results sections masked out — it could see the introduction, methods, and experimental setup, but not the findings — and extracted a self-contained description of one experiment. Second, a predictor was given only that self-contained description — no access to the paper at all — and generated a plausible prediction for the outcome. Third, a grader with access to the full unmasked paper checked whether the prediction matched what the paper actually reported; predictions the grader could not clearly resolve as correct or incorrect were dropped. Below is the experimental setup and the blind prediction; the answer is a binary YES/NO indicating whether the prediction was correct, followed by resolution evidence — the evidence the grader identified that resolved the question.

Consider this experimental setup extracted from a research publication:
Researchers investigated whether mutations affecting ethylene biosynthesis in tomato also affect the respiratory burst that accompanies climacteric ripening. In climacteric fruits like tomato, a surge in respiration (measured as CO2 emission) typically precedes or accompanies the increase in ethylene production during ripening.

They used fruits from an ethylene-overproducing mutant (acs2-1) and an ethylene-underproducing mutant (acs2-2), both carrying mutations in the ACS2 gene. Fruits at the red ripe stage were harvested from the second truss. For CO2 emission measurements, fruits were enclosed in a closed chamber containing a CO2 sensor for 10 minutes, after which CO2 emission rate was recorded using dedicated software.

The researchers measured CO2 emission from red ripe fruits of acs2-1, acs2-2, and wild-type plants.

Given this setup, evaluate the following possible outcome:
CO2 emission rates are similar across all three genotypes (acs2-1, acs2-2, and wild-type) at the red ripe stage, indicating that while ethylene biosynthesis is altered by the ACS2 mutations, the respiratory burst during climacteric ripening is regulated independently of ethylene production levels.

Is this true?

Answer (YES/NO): NO